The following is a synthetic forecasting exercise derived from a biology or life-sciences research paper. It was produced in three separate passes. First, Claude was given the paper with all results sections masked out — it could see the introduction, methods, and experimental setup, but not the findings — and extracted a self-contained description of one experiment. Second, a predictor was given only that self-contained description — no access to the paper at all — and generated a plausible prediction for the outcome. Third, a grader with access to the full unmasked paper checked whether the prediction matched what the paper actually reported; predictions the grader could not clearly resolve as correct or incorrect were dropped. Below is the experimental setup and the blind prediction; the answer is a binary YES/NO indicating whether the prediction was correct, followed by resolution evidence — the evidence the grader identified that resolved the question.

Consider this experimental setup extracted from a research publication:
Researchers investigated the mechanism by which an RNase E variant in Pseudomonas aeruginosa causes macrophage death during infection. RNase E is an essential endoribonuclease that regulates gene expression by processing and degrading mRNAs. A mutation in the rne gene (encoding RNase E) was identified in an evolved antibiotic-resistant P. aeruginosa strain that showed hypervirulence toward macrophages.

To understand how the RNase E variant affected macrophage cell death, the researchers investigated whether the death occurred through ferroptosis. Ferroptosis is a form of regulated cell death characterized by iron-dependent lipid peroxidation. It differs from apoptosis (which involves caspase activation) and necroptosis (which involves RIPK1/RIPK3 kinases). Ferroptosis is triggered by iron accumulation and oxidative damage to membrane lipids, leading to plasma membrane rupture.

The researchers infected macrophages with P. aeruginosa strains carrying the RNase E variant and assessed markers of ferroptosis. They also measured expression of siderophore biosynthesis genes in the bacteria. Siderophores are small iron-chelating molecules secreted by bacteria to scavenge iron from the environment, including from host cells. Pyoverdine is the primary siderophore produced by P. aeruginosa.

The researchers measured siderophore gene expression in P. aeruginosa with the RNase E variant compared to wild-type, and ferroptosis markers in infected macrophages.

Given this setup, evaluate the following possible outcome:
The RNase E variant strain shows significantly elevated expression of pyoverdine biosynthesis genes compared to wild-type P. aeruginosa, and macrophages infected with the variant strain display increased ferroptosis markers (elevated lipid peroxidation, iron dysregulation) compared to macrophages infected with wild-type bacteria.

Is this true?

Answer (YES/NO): YES